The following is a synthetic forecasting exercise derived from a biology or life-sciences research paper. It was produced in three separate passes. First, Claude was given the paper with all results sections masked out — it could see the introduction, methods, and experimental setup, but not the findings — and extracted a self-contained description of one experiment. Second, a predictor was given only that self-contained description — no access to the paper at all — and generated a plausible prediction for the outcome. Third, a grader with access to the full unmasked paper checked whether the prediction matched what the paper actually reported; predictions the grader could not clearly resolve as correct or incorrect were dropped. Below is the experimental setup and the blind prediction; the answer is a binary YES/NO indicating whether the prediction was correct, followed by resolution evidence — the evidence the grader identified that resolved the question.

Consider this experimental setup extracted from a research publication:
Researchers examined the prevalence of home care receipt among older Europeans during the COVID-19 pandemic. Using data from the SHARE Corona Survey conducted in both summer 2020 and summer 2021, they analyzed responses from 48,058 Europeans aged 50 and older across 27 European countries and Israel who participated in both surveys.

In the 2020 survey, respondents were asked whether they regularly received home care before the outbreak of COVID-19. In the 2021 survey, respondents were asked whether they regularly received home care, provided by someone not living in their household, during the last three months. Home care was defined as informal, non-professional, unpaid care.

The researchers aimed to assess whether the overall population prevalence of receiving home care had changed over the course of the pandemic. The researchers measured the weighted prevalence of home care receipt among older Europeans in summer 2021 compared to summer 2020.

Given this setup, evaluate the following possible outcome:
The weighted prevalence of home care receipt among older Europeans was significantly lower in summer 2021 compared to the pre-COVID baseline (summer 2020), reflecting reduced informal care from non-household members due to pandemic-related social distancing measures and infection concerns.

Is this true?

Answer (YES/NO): NO